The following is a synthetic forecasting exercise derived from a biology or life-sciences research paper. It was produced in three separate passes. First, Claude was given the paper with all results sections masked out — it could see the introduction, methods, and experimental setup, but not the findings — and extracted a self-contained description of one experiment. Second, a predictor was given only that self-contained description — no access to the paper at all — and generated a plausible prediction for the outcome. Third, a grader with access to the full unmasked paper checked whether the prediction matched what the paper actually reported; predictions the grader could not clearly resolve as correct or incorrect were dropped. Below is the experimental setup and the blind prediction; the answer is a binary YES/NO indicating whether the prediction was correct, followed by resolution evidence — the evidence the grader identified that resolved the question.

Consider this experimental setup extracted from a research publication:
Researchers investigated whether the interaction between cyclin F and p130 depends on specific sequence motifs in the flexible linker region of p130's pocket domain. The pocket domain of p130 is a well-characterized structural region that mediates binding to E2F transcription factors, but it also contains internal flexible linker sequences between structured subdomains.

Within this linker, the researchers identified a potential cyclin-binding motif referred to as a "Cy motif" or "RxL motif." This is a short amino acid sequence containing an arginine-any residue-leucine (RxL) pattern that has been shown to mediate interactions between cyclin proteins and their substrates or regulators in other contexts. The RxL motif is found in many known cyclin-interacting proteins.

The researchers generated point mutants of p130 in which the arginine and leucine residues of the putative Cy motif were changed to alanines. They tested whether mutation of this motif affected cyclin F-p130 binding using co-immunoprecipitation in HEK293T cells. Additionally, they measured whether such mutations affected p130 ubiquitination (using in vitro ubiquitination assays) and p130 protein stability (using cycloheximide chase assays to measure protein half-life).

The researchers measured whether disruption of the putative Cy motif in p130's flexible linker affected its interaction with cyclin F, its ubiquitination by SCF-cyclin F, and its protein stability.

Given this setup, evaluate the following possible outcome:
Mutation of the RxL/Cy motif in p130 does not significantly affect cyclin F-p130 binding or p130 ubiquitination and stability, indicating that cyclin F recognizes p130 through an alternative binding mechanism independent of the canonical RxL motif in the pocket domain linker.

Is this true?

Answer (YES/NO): NO